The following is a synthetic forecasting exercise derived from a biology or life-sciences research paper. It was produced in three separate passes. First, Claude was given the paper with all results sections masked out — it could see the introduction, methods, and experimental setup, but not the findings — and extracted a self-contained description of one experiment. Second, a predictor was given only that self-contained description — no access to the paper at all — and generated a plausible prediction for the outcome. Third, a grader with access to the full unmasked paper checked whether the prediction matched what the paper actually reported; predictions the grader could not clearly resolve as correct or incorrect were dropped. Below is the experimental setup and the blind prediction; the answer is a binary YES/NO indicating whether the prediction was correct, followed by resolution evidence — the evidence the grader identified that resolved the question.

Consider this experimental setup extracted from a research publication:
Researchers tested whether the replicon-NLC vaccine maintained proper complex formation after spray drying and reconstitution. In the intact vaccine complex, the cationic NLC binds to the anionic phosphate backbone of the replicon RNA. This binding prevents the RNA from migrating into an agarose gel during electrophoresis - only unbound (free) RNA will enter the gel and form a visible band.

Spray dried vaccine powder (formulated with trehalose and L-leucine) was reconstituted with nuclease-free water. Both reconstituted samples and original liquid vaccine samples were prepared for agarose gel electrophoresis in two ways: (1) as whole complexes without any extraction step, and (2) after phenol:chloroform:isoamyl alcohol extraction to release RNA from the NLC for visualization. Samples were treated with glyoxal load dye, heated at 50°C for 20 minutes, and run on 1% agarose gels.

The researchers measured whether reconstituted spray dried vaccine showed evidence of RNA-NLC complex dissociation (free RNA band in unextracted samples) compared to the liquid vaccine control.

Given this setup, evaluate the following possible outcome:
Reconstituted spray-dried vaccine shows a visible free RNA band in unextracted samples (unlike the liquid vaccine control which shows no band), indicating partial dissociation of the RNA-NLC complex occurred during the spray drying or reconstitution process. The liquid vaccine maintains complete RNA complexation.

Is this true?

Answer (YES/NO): NO